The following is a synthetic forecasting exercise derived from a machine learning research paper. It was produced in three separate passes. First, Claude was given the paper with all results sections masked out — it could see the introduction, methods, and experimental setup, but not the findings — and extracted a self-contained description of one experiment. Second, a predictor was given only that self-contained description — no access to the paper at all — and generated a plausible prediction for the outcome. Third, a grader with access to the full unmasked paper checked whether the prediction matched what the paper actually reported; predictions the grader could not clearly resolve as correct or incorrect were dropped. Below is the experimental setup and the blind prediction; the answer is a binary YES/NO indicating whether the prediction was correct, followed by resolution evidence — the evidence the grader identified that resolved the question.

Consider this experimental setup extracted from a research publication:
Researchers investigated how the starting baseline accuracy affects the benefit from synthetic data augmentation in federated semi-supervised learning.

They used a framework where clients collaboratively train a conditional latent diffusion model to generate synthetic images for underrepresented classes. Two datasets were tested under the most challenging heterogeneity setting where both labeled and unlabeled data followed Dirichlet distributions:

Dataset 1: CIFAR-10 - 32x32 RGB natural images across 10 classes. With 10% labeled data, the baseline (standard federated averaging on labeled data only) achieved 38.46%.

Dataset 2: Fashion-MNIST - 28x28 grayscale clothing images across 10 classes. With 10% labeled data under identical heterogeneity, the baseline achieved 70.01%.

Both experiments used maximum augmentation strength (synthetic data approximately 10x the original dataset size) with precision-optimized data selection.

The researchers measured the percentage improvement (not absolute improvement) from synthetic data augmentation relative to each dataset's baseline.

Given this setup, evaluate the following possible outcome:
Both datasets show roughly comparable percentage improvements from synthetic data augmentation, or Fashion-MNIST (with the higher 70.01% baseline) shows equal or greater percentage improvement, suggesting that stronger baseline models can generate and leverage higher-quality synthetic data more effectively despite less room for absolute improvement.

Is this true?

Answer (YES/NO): NO